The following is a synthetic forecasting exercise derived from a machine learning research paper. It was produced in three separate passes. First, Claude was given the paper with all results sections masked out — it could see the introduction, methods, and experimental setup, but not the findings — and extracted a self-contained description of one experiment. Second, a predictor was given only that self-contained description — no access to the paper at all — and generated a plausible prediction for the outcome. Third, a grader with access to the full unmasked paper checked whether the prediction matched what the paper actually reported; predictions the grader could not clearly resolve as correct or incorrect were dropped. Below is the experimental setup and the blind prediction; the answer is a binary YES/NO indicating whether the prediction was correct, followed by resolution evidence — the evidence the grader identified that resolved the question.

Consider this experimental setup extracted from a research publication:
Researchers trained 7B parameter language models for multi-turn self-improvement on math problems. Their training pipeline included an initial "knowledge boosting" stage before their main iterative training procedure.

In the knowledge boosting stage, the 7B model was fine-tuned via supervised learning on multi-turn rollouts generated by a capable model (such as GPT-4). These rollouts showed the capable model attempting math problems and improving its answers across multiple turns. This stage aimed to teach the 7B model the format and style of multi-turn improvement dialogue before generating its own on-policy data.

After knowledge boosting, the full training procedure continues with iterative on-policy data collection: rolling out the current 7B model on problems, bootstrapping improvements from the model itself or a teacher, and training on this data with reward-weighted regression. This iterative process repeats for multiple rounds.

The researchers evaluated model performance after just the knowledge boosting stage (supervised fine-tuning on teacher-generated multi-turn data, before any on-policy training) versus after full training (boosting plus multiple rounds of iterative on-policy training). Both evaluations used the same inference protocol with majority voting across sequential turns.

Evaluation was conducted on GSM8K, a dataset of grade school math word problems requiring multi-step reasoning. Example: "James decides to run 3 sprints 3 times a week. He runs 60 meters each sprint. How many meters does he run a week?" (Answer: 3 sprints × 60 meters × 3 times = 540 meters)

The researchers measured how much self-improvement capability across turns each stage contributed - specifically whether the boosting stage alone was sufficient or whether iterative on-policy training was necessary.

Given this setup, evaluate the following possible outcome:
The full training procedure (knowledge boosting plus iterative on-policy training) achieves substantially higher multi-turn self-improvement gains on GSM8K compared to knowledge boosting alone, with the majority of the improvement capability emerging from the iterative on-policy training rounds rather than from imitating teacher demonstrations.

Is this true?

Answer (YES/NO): YES